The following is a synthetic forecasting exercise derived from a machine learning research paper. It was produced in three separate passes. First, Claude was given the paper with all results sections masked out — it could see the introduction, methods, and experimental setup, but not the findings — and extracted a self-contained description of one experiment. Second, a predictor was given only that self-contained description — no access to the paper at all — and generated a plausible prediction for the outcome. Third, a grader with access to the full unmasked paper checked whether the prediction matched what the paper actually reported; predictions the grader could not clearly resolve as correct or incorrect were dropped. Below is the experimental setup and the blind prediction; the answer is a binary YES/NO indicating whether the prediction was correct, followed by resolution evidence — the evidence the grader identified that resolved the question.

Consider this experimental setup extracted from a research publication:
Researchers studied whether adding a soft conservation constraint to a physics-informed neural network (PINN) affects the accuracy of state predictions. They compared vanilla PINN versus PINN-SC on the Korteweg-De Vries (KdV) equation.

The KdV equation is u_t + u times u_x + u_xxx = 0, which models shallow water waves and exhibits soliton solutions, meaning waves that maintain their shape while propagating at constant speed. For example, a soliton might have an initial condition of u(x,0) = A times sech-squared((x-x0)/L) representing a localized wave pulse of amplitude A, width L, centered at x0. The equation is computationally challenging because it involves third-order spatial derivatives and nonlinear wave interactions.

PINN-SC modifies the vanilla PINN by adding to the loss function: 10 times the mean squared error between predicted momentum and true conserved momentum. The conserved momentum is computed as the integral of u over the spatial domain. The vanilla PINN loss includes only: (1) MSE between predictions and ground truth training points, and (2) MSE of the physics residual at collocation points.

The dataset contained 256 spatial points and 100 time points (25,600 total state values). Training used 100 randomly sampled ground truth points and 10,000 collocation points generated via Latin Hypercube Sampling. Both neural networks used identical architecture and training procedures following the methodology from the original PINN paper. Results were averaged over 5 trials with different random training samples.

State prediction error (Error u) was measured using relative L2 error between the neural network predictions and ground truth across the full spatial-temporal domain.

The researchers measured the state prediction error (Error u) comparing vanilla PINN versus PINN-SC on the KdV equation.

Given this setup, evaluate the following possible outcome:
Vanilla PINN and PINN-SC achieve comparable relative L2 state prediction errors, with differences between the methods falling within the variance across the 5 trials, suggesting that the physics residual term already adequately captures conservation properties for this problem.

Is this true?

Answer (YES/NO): NO